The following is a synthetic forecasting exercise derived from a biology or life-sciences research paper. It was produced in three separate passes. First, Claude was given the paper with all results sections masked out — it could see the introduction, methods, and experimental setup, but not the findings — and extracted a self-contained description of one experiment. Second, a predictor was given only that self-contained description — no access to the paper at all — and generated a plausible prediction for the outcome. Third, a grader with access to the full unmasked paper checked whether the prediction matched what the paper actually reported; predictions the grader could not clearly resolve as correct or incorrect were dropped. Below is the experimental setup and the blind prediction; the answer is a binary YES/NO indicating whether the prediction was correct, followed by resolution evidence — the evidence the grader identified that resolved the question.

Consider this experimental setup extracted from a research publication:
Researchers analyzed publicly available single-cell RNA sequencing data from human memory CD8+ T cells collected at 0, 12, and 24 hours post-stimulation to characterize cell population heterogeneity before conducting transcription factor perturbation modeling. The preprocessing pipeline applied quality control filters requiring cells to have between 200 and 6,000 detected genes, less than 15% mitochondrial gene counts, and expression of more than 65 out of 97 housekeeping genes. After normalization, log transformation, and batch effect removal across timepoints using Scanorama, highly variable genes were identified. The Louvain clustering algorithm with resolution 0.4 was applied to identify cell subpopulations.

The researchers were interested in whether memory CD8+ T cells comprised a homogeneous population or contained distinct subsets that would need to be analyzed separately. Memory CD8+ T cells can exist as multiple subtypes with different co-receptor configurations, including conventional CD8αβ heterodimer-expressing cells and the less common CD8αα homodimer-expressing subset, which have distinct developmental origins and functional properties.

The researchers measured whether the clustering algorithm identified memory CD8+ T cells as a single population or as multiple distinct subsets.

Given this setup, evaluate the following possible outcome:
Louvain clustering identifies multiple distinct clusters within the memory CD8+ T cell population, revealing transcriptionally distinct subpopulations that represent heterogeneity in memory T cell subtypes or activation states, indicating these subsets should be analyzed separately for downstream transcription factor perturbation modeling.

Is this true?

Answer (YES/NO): YES